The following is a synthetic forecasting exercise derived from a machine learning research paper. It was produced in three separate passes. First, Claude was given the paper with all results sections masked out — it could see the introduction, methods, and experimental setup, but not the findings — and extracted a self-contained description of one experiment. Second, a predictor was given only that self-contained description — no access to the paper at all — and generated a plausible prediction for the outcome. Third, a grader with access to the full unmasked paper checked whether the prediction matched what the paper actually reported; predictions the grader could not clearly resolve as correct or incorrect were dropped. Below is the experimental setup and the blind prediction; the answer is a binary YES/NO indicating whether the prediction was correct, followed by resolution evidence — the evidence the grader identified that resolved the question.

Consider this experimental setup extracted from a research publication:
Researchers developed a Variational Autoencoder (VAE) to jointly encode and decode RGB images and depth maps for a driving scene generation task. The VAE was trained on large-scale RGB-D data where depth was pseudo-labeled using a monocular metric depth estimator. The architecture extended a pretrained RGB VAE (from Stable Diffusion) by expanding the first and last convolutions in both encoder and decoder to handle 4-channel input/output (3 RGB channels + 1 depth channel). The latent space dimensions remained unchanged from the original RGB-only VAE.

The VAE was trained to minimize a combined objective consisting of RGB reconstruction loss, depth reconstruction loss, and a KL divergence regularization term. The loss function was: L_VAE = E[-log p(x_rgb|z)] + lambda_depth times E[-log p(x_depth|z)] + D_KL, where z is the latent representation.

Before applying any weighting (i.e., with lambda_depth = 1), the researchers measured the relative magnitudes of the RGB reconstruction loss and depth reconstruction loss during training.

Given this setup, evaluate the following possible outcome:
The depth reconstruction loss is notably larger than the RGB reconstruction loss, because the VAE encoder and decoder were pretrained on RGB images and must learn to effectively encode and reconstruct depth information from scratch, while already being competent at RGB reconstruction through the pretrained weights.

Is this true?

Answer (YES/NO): NO